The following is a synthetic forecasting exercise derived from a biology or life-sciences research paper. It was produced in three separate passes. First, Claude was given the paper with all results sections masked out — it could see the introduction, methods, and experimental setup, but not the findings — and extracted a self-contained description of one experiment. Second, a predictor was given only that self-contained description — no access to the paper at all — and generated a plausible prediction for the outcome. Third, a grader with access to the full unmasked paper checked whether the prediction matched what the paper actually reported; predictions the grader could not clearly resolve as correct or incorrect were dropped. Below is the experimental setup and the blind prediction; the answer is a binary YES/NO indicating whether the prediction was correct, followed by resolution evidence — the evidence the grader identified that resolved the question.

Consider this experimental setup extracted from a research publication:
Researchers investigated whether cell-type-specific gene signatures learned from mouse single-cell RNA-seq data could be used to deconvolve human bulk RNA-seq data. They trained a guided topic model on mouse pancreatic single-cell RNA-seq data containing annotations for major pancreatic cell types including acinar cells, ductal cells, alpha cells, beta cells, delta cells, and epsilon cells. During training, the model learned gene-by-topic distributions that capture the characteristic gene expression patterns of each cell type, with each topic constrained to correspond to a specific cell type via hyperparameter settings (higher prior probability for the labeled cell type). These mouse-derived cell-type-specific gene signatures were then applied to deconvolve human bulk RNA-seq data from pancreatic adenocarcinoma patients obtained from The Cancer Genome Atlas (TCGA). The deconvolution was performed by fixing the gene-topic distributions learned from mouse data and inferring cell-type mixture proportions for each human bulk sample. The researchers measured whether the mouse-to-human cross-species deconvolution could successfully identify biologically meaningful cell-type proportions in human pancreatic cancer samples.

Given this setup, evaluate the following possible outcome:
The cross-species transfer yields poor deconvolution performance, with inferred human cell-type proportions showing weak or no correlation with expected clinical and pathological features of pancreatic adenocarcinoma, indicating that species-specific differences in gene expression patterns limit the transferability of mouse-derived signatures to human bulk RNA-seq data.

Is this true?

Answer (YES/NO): NO